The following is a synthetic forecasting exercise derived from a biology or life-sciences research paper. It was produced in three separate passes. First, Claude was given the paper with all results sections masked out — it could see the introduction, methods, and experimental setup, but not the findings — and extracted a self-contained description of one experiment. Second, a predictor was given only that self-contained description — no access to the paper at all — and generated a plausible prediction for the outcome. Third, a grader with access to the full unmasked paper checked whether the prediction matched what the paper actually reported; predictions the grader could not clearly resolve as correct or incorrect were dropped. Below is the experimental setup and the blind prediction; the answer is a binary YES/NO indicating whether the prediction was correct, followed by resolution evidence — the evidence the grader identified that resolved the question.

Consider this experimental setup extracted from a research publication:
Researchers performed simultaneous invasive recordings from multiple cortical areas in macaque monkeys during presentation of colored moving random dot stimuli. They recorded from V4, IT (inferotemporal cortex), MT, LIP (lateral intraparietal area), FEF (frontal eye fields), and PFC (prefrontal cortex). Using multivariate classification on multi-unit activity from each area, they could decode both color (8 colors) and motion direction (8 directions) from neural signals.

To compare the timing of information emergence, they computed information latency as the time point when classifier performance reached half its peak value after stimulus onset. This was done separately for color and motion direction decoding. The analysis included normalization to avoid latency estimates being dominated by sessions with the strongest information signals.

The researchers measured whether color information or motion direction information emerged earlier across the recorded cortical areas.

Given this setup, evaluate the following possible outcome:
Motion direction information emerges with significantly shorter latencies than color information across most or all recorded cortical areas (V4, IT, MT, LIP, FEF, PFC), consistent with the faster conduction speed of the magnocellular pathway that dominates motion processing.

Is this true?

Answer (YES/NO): NO